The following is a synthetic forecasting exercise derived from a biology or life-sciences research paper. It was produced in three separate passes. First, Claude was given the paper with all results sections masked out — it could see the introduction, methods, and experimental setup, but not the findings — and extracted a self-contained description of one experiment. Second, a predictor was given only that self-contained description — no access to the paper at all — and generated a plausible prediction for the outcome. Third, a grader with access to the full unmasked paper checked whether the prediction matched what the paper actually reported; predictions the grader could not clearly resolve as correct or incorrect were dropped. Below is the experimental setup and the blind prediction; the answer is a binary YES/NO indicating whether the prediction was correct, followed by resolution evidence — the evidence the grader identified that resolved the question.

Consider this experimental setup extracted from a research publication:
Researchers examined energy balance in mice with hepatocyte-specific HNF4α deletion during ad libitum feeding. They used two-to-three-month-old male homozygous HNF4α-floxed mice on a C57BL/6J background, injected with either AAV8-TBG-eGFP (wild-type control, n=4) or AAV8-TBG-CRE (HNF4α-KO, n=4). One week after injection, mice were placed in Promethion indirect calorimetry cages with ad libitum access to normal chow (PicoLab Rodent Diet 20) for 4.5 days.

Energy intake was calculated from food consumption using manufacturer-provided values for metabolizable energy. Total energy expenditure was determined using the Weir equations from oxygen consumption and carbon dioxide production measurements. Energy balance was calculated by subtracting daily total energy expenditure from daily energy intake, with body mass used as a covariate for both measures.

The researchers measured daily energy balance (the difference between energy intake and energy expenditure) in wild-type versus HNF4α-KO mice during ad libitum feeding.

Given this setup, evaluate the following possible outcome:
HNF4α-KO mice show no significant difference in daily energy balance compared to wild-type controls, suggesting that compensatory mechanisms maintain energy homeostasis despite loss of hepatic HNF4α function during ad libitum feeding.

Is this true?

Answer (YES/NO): YES